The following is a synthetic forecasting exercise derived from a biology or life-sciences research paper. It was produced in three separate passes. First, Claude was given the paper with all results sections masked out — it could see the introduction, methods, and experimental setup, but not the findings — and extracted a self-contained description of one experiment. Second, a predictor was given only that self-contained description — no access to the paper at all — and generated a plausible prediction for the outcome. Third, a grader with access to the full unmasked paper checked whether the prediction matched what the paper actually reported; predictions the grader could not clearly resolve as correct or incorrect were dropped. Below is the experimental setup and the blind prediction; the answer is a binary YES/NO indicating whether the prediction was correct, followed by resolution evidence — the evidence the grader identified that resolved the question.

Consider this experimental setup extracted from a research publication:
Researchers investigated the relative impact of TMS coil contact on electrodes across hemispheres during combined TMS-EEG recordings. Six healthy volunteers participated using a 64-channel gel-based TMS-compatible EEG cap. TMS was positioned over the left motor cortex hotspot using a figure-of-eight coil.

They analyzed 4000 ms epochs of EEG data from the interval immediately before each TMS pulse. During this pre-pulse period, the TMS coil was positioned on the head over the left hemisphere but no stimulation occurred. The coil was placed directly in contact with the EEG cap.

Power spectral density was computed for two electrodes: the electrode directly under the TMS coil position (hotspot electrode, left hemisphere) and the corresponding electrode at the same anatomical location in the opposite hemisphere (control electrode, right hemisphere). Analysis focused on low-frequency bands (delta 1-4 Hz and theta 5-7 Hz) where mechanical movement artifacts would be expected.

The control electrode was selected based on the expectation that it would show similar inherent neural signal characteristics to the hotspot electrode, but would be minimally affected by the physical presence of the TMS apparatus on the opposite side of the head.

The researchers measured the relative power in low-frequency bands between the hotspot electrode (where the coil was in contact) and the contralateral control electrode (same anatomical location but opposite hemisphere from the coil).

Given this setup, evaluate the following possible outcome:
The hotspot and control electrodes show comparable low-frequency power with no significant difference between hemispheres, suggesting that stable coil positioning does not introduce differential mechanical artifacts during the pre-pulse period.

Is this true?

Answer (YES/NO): NO